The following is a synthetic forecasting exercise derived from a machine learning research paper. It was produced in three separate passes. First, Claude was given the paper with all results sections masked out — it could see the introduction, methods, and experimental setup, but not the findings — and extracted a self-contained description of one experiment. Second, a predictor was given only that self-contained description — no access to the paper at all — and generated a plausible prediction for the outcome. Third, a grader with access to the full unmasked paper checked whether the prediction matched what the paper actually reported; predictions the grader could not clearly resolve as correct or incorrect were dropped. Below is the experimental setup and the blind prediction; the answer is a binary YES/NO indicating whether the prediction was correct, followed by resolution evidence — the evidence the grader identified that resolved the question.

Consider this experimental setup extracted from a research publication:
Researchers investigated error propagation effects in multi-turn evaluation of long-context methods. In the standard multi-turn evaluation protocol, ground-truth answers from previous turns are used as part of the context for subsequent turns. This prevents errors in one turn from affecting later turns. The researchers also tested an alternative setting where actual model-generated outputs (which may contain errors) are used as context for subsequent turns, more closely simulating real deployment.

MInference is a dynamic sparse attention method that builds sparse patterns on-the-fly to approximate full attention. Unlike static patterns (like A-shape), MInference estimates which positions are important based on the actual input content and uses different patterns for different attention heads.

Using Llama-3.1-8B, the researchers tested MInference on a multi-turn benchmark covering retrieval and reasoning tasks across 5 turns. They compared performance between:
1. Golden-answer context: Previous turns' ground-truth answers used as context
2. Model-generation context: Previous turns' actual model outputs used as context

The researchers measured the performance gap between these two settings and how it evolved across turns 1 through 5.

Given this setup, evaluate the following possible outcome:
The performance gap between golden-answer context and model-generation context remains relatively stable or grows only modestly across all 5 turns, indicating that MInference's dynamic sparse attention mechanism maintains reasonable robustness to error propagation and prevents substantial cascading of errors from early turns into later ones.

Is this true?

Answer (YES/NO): NO